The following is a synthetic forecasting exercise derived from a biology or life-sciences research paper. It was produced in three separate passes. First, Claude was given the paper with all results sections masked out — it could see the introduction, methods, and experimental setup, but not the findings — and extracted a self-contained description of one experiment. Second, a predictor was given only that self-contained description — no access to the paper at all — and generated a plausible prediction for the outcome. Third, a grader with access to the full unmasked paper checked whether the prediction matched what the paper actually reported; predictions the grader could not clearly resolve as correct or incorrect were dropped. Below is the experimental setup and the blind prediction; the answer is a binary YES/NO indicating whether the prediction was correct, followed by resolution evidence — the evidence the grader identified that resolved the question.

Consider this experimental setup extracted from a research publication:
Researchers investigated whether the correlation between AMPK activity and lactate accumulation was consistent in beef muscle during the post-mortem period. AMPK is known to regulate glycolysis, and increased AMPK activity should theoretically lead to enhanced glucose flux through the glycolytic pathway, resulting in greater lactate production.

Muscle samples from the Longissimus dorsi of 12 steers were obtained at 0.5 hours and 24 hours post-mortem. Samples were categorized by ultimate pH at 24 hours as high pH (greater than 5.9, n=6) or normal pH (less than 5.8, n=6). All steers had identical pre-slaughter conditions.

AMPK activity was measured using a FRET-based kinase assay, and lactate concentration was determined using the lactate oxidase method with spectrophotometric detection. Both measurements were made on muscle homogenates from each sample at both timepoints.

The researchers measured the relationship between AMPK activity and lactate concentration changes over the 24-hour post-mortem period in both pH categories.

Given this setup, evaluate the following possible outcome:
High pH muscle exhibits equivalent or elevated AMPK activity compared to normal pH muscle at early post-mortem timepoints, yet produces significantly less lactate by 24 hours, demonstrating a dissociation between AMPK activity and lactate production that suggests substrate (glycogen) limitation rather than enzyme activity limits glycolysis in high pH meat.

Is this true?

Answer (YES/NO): NO